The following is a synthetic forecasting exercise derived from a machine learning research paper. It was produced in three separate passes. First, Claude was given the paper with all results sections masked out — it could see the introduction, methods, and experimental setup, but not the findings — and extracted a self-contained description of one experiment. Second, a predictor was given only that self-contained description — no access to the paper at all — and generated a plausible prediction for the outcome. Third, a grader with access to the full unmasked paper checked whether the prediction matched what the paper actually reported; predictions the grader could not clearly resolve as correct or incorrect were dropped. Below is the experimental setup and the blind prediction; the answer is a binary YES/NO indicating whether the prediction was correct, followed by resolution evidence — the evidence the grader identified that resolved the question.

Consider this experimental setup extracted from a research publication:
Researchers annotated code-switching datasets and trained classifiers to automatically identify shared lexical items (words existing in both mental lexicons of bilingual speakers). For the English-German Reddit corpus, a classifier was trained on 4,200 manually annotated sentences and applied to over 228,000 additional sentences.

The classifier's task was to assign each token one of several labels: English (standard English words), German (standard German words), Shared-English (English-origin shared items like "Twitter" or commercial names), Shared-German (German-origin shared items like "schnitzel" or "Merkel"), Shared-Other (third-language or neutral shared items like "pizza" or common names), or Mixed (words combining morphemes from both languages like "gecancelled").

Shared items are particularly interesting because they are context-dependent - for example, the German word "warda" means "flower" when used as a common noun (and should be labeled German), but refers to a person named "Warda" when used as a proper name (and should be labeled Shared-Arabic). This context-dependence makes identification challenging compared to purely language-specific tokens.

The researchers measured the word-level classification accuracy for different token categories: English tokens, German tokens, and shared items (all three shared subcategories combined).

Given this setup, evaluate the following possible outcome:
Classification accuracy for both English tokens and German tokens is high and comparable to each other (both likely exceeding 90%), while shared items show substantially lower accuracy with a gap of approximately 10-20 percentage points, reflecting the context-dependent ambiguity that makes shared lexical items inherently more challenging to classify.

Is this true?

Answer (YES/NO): NO